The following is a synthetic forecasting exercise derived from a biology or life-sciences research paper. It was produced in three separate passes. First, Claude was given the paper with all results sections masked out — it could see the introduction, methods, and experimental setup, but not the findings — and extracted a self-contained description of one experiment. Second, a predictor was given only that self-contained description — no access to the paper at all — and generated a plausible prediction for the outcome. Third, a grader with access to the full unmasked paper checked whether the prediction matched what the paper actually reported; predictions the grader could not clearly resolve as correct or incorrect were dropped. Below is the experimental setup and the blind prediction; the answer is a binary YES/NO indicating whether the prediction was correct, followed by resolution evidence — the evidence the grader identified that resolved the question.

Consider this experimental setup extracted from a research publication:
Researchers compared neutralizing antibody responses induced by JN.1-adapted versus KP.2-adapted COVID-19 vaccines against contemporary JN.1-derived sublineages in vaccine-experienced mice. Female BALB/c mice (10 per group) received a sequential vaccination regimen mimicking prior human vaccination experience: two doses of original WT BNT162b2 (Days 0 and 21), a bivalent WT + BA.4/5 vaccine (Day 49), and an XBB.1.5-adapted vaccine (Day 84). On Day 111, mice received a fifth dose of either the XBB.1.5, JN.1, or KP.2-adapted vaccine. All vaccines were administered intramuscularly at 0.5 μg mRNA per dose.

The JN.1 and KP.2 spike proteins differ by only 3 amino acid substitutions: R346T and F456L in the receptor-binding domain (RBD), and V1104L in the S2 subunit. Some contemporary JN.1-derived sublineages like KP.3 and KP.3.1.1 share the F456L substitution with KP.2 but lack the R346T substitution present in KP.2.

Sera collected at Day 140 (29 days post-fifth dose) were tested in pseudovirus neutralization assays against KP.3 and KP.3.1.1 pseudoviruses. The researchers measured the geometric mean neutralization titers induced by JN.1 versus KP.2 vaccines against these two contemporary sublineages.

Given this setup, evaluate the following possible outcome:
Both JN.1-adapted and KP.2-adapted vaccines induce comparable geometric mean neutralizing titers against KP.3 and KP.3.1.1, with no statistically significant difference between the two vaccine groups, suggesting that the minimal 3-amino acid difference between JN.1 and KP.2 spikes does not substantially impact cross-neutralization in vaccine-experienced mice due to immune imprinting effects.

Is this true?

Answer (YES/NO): YES